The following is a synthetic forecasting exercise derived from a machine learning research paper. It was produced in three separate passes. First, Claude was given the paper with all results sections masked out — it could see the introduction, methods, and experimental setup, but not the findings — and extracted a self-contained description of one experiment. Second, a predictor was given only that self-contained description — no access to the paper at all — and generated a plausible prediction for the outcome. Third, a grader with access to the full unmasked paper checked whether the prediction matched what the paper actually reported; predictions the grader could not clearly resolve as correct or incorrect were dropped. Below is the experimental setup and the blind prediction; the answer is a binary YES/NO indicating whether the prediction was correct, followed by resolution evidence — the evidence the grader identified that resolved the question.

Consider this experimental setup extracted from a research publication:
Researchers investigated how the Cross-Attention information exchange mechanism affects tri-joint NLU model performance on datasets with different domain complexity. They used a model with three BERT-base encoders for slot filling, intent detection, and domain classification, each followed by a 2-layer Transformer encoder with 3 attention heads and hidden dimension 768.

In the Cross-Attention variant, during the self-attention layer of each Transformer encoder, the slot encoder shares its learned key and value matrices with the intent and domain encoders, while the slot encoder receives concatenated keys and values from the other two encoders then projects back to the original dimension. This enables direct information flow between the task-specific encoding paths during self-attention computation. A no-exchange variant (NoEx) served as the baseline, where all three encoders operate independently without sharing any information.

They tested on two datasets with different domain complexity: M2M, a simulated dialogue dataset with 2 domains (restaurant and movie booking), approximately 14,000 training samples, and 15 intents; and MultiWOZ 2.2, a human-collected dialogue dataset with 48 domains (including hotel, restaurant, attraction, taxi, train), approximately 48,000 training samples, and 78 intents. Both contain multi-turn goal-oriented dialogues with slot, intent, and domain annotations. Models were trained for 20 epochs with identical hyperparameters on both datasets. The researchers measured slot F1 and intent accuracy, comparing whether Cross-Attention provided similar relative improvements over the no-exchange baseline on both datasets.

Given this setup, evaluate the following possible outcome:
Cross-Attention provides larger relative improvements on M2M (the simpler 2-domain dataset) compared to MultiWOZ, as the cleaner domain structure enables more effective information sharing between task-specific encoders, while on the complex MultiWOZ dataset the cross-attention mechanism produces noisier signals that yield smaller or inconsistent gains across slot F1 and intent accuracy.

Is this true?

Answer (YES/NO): YES